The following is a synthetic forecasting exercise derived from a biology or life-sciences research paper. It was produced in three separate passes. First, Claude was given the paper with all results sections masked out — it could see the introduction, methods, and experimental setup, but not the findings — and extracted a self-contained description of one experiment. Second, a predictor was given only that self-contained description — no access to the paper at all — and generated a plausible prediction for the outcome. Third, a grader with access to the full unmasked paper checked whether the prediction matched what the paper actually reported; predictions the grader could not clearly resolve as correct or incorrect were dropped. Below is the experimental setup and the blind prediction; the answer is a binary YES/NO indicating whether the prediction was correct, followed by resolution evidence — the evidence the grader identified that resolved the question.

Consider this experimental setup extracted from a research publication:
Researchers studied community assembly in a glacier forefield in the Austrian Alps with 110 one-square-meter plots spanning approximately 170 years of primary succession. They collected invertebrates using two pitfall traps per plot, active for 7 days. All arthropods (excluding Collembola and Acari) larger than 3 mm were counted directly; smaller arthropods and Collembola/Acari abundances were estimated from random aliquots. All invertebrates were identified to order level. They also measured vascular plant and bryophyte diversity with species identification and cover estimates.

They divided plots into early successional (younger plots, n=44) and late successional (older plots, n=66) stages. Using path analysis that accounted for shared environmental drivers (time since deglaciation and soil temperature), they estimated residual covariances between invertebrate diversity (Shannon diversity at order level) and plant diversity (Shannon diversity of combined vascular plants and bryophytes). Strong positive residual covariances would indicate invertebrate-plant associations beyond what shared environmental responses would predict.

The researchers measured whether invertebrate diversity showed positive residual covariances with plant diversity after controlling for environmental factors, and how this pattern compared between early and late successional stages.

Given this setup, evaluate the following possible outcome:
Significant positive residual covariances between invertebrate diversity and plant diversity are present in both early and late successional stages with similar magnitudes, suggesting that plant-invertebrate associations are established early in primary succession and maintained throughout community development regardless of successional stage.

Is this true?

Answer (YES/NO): NO